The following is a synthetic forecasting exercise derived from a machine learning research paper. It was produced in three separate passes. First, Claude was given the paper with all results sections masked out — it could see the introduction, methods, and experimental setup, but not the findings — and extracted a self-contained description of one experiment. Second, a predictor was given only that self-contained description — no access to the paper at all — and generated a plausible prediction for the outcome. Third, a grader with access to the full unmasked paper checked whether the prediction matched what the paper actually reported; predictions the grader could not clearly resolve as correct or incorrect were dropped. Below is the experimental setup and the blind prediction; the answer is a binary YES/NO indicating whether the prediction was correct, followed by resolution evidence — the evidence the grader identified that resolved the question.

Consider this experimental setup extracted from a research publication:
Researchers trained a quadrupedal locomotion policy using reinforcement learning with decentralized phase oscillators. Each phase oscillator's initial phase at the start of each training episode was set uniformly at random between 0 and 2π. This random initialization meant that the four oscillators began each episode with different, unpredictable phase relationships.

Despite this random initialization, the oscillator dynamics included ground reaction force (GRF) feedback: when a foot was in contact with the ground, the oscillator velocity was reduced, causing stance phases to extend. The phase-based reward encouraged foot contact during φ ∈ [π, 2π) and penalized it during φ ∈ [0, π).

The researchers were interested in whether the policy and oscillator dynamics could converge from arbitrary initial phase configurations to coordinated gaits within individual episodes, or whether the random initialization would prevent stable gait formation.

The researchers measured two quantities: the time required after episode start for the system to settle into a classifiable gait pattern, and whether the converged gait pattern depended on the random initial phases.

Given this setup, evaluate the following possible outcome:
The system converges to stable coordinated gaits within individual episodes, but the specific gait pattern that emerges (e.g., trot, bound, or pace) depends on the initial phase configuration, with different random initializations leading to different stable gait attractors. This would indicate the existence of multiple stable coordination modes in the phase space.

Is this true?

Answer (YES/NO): YES